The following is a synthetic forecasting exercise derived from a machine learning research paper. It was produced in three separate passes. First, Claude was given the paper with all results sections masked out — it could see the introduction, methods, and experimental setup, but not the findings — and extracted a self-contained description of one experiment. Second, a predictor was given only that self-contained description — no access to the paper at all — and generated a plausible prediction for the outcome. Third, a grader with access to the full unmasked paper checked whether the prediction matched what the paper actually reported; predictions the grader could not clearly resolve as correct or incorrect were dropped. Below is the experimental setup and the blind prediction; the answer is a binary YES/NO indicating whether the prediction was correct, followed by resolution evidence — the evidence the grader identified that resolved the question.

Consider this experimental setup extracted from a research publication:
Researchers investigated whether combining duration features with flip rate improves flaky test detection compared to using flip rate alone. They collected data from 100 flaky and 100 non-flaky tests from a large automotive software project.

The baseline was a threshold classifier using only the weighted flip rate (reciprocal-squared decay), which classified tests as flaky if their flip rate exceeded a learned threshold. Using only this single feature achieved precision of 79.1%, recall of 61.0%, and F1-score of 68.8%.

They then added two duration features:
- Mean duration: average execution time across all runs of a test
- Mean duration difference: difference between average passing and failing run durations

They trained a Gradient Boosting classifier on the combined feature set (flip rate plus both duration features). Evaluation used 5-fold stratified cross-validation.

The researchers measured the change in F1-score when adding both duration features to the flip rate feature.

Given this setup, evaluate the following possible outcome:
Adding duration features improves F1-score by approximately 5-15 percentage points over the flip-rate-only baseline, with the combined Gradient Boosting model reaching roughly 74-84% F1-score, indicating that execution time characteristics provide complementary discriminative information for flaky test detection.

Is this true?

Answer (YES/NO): YES